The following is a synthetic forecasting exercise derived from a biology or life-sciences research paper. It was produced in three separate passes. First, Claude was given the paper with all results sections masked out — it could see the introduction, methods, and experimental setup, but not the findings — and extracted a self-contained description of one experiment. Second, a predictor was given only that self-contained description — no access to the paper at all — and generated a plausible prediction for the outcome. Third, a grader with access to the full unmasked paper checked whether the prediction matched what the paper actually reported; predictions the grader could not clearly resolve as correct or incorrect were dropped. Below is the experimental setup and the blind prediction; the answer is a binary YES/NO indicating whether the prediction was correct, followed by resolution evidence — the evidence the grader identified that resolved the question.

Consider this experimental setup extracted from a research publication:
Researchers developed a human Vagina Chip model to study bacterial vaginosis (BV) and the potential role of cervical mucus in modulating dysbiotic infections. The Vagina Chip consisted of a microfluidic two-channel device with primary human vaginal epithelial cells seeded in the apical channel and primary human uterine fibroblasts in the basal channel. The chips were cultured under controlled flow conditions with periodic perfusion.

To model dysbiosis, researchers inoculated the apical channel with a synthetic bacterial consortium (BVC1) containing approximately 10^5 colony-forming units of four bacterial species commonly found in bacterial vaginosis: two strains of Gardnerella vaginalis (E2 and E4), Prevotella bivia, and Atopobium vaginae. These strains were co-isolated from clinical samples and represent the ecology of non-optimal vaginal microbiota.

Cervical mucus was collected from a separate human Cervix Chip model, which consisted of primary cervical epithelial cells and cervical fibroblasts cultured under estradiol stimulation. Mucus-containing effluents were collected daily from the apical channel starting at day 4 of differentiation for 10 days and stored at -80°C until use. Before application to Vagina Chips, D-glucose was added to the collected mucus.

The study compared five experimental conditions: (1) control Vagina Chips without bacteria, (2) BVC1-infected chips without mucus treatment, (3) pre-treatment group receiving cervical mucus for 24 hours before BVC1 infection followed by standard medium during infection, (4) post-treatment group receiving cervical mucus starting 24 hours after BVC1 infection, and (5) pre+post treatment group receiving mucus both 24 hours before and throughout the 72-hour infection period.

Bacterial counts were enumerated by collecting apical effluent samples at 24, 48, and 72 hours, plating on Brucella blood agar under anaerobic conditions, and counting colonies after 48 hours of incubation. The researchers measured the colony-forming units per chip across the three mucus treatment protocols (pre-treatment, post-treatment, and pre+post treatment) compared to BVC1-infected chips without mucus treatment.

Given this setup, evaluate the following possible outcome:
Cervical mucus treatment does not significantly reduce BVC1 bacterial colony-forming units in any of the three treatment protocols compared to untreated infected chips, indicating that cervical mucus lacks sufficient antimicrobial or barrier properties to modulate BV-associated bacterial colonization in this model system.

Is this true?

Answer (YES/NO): NO